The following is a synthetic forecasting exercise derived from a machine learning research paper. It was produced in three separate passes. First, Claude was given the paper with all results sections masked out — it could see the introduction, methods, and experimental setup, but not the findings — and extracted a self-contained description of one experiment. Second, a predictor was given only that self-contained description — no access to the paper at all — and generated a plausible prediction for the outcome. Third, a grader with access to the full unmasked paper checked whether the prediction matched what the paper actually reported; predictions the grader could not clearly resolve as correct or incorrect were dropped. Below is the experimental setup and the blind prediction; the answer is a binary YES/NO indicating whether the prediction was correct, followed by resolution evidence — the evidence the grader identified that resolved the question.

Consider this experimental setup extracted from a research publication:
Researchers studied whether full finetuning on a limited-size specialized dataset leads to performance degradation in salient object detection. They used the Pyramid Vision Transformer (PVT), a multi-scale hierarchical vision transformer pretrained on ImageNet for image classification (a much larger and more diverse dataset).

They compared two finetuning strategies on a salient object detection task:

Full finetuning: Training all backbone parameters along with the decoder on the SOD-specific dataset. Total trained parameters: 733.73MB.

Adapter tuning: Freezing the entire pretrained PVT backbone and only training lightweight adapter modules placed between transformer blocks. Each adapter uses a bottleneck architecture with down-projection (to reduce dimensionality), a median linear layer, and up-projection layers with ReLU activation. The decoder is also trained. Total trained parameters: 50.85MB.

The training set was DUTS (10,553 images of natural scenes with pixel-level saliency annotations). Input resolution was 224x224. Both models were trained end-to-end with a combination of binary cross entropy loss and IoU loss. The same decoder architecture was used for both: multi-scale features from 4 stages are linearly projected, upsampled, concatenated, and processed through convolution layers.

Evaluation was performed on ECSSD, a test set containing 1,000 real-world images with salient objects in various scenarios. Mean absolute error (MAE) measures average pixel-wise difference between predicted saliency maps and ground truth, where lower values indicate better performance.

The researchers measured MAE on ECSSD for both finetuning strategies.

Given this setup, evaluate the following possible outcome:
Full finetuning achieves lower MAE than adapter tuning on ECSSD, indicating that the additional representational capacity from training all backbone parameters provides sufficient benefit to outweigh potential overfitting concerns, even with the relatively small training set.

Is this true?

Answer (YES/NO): NO